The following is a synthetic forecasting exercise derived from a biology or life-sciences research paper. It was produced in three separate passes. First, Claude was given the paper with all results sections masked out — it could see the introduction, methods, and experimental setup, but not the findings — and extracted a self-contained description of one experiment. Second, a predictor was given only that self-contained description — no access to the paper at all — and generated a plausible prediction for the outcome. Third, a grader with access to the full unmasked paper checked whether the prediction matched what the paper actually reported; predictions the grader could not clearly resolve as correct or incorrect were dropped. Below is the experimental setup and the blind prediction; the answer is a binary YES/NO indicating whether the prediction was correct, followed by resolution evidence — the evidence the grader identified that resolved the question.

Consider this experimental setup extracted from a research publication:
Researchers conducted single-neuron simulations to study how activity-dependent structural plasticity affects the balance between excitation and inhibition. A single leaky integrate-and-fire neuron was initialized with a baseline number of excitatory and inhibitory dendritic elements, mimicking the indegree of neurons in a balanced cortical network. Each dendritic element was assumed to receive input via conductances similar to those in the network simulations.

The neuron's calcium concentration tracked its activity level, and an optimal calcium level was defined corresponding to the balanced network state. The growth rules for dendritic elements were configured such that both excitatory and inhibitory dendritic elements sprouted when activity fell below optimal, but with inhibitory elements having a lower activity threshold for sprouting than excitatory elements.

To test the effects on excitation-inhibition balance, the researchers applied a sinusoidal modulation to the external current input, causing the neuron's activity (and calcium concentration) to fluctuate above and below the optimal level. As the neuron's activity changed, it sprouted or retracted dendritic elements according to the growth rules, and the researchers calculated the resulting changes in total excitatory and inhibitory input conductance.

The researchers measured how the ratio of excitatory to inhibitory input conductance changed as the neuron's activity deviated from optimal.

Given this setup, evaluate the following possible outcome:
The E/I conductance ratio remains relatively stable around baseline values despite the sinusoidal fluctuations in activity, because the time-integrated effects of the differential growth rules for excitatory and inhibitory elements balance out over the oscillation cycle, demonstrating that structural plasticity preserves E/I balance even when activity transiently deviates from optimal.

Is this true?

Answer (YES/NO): NO